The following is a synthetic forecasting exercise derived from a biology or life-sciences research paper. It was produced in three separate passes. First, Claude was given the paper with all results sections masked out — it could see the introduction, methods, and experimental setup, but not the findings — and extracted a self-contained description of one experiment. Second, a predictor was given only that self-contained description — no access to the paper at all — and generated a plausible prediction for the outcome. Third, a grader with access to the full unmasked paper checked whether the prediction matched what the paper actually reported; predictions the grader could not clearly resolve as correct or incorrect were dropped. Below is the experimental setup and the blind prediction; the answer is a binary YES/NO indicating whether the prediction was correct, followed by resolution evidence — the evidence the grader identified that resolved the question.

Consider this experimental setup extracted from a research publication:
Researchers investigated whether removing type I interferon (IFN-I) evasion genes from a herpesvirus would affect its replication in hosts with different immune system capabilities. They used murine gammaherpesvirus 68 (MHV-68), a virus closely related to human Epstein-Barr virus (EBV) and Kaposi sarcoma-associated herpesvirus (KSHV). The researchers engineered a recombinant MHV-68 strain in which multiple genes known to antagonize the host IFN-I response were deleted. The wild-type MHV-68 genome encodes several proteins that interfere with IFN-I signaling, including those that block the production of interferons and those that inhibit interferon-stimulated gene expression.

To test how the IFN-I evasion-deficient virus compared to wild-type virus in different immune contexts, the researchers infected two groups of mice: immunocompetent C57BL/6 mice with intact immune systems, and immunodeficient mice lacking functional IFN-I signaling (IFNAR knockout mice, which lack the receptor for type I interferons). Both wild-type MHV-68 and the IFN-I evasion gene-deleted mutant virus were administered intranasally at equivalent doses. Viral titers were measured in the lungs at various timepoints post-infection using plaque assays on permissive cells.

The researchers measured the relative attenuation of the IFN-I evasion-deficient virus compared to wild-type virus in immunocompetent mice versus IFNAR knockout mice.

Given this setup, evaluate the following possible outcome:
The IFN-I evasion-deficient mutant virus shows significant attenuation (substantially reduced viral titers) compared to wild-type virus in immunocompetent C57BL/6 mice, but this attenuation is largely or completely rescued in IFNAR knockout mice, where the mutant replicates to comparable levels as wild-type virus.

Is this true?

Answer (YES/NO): YES